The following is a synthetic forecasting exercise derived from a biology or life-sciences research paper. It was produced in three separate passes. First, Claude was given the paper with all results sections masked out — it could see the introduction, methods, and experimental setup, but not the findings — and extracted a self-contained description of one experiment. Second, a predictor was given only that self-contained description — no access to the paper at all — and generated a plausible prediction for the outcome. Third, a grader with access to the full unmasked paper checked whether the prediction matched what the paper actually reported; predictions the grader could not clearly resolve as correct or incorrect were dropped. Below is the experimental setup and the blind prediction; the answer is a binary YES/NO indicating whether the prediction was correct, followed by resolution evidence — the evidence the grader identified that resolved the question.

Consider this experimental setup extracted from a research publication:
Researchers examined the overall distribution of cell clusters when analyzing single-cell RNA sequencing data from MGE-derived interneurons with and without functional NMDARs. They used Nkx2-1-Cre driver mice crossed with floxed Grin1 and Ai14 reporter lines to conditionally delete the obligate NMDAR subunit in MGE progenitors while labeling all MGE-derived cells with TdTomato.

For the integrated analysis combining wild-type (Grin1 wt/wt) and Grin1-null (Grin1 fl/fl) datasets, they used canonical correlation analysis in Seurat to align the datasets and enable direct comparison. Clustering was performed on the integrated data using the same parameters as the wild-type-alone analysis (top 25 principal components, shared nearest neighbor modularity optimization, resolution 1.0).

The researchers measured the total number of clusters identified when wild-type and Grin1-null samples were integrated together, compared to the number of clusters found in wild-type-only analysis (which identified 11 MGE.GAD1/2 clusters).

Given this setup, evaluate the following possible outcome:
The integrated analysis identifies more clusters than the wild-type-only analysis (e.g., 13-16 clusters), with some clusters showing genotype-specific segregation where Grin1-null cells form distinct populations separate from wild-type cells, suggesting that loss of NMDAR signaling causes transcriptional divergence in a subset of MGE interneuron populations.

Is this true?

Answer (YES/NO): NO